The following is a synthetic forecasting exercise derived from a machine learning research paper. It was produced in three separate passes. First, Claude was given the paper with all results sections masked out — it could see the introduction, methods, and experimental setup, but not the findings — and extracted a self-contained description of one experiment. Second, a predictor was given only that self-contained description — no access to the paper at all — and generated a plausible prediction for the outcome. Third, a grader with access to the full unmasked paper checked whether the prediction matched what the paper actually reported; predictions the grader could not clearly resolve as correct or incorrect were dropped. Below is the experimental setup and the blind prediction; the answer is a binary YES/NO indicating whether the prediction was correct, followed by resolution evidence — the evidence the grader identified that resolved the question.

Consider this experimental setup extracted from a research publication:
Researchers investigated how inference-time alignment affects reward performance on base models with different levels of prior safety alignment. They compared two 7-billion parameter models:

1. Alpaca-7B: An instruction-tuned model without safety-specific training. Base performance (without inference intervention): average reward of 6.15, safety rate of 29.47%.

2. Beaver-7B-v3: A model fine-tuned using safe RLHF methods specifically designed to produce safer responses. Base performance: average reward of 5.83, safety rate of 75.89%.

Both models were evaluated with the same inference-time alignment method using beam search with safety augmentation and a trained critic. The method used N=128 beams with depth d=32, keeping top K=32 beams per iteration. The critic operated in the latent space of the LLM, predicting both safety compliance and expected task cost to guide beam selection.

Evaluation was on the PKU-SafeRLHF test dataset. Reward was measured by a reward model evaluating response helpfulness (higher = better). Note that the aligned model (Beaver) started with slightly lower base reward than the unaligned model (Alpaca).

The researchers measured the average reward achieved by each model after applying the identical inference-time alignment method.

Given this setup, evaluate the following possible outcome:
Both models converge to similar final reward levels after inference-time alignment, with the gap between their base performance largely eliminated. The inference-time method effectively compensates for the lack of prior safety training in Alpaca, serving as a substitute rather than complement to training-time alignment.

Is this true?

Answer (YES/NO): NO